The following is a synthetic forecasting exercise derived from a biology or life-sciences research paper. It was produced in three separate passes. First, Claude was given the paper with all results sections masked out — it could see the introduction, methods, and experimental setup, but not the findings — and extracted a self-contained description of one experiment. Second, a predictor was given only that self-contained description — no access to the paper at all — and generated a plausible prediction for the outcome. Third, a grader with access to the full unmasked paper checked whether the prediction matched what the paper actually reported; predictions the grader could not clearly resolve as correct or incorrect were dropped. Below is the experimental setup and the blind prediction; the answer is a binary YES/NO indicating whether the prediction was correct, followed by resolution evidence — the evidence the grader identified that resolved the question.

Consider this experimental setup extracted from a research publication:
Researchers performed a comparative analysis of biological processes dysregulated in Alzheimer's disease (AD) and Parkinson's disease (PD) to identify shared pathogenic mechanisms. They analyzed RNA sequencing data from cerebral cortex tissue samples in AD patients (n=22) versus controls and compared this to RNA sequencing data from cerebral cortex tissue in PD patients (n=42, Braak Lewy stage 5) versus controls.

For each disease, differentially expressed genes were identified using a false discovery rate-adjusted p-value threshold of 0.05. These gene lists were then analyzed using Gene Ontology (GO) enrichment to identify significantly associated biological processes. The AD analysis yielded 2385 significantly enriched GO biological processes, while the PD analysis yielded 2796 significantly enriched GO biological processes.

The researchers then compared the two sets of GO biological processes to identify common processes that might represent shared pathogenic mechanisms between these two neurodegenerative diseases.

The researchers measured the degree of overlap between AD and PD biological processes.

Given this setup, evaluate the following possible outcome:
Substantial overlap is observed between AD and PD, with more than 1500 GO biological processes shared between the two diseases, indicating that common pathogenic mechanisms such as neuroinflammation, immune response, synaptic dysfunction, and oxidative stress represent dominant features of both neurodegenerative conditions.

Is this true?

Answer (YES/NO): YES